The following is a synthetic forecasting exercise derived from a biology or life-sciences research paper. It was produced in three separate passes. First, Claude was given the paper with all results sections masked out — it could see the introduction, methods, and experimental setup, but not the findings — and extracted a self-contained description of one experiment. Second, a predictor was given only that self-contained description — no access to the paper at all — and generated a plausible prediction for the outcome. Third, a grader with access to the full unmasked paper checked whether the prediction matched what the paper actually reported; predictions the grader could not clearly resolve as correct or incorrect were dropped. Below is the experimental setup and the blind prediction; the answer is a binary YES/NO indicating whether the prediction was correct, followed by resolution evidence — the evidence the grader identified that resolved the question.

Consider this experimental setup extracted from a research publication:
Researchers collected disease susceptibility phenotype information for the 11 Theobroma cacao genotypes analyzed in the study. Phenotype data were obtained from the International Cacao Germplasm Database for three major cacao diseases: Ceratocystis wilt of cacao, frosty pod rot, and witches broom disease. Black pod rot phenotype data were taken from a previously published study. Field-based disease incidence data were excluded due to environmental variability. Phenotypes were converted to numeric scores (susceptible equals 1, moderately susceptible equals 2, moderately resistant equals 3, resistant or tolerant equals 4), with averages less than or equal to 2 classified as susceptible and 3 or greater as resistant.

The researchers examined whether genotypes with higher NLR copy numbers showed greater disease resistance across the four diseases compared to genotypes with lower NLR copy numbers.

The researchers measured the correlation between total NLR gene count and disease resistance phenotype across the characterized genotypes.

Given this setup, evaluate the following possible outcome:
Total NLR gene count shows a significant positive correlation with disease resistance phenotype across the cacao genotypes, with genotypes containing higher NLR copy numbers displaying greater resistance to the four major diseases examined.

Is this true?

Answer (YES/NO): NO